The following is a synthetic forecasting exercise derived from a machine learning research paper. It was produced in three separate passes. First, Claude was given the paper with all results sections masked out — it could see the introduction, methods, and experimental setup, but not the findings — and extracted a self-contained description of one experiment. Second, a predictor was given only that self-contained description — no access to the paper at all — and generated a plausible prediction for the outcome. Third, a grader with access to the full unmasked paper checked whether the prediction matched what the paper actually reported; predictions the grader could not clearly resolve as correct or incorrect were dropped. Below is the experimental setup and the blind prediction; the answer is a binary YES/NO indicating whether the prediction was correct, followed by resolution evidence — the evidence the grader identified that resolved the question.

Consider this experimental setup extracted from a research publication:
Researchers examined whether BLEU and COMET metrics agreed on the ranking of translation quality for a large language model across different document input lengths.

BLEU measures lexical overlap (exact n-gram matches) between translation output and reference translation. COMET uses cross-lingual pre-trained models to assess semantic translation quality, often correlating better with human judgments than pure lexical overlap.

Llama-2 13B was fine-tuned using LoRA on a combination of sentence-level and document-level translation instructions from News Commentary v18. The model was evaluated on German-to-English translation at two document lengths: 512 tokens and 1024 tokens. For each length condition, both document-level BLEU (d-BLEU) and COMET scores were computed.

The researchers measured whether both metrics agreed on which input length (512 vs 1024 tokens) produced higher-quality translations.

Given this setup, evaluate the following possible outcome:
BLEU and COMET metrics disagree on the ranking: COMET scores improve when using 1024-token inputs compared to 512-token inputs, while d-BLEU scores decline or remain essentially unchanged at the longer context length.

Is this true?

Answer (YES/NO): YES